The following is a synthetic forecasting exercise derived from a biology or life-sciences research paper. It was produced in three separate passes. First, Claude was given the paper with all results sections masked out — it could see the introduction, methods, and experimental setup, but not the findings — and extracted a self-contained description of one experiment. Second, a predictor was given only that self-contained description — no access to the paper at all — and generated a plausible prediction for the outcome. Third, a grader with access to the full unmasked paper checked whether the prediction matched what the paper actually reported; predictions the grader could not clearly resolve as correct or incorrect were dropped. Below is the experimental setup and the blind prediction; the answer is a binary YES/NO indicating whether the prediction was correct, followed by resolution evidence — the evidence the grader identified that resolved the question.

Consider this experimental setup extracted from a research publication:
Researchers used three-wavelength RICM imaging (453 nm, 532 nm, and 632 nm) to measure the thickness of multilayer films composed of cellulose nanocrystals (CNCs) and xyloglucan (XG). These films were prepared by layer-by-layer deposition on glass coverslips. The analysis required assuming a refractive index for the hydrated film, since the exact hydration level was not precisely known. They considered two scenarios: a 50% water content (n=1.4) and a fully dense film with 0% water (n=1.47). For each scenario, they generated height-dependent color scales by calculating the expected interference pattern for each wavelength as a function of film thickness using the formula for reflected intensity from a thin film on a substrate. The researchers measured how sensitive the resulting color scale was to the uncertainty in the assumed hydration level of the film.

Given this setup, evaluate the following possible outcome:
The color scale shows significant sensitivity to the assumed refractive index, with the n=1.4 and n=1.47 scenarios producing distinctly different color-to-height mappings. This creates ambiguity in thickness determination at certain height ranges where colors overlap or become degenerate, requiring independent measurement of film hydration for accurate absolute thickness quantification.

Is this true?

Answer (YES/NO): NO